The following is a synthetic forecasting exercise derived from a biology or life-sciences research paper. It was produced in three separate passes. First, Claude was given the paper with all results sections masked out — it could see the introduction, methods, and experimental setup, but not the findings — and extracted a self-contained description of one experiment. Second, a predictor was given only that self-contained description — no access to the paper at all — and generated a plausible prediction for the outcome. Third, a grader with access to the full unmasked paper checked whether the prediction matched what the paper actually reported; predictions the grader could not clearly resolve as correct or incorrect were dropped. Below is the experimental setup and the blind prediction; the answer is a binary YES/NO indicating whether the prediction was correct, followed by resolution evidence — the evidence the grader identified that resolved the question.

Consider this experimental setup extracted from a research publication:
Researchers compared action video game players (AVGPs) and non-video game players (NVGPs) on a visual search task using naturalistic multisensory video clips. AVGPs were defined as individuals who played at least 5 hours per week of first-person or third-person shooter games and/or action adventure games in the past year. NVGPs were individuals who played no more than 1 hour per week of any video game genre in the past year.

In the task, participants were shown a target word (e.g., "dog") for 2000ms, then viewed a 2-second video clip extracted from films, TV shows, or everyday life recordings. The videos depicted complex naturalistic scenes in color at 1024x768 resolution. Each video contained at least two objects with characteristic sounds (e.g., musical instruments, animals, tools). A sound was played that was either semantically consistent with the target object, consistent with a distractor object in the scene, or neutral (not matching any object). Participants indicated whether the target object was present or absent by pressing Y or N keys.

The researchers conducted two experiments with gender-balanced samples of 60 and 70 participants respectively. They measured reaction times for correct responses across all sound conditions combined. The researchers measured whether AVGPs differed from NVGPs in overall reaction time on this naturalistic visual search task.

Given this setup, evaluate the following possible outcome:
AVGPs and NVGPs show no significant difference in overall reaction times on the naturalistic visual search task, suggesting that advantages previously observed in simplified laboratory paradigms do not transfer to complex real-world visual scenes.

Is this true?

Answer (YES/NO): YES